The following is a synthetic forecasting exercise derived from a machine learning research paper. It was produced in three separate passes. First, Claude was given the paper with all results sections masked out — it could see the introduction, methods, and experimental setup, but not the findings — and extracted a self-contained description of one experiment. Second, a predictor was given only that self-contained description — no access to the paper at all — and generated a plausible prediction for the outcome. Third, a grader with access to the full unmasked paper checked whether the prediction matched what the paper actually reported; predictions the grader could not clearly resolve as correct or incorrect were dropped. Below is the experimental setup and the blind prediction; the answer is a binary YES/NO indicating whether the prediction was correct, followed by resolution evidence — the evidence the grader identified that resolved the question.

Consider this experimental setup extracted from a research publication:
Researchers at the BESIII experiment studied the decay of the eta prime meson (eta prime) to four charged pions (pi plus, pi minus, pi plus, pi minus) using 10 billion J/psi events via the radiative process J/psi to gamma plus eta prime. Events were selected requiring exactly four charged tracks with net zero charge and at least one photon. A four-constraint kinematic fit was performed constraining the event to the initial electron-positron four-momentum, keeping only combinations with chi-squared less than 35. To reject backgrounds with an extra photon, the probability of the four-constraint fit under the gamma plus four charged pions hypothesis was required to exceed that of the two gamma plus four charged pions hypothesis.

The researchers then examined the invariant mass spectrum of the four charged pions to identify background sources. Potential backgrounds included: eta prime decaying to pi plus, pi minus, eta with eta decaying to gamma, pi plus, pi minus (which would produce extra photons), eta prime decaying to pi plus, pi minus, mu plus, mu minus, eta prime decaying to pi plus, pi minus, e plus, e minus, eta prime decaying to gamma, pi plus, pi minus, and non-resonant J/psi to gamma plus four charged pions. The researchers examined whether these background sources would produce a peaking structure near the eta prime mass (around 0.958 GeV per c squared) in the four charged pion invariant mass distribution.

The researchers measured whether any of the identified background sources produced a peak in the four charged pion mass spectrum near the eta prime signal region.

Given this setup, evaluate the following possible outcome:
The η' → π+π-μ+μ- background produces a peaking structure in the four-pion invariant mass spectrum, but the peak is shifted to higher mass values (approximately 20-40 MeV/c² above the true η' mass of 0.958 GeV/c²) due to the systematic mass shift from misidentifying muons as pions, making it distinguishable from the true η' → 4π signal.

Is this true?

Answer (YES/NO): YES